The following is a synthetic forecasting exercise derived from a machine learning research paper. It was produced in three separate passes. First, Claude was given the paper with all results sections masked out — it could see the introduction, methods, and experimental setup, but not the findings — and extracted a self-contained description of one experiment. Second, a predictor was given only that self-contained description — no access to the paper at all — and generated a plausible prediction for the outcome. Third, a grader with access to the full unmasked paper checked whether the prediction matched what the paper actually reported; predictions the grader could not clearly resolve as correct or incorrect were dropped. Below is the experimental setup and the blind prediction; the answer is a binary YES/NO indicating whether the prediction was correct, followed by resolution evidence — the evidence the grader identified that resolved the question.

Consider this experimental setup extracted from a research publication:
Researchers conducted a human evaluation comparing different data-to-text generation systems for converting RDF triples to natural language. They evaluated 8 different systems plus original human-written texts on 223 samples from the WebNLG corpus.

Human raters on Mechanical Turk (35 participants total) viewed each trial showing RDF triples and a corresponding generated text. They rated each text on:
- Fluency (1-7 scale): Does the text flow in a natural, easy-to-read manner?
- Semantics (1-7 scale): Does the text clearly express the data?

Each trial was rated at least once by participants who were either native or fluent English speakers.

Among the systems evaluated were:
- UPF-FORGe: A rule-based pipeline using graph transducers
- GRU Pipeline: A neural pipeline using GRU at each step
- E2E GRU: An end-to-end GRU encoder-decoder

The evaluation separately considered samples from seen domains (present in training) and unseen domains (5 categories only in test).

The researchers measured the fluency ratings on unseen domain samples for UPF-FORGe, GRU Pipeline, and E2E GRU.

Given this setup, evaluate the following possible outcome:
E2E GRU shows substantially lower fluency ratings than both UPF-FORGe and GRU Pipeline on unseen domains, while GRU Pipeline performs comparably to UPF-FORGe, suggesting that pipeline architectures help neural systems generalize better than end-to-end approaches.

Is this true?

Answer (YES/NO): YES